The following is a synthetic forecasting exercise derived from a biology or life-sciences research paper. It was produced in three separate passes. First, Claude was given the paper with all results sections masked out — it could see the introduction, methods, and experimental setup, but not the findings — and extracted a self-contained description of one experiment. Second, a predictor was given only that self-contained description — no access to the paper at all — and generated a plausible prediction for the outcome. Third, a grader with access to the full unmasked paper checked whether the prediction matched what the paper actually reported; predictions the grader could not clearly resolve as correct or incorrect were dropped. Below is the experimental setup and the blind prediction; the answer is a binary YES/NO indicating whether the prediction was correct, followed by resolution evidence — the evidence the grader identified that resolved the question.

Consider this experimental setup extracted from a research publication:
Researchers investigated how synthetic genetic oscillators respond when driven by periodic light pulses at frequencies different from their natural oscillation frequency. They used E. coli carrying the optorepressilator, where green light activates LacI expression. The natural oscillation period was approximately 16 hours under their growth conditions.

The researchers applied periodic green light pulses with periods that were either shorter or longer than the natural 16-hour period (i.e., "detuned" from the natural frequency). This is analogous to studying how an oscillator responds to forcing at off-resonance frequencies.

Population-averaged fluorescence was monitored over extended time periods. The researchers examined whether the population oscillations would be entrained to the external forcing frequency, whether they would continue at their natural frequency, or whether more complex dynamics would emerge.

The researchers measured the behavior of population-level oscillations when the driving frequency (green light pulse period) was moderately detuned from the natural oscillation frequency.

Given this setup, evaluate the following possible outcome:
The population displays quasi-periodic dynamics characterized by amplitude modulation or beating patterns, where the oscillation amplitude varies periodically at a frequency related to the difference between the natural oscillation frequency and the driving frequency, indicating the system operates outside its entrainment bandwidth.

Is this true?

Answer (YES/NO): NO